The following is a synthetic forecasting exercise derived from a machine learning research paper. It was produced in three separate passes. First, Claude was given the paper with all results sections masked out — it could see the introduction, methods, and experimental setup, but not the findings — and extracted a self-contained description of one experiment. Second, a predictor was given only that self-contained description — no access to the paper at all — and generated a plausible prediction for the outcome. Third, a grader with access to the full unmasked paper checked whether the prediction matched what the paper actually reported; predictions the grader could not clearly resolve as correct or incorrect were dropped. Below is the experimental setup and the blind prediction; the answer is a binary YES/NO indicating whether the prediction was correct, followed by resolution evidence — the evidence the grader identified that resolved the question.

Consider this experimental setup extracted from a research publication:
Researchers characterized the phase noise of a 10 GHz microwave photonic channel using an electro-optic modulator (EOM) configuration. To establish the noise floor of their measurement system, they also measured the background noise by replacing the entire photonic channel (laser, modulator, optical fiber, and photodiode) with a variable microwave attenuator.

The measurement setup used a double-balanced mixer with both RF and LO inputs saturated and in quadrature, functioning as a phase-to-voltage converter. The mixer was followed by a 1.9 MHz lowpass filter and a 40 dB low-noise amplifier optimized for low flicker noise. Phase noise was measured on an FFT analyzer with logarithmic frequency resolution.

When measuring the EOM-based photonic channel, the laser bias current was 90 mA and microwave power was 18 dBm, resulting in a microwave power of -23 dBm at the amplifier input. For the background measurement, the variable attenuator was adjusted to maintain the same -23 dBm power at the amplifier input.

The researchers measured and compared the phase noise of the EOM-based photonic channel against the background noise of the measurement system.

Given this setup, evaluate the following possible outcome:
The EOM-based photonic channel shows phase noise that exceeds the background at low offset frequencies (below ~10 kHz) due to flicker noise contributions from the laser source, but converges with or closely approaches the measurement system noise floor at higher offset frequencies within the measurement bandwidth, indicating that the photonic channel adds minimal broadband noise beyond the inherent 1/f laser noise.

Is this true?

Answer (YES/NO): NO